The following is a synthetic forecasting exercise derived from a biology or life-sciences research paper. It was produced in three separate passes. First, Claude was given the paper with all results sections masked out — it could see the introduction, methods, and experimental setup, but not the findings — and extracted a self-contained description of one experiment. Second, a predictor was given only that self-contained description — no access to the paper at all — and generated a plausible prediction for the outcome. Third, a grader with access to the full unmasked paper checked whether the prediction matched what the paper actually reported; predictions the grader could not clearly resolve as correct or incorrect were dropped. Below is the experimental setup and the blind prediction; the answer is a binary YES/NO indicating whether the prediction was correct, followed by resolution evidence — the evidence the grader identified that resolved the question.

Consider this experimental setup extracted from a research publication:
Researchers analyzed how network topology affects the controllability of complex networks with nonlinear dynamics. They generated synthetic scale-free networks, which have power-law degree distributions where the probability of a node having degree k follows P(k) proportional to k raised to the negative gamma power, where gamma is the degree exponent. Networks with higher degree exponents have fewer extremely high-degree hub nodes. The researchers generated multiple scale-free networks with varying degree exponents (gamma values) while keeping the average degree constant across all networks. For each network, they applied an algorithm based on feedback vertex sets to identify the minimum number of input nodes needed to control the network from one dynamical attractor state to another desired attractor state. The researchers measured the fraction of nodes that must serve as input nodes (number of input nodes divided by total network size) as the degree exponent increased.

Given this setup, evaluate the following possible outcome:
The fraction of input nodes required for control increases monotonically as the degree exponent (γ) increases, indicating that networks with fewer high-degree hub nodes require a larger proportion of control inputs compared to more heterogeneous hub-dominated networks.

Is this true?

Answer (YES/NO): YES